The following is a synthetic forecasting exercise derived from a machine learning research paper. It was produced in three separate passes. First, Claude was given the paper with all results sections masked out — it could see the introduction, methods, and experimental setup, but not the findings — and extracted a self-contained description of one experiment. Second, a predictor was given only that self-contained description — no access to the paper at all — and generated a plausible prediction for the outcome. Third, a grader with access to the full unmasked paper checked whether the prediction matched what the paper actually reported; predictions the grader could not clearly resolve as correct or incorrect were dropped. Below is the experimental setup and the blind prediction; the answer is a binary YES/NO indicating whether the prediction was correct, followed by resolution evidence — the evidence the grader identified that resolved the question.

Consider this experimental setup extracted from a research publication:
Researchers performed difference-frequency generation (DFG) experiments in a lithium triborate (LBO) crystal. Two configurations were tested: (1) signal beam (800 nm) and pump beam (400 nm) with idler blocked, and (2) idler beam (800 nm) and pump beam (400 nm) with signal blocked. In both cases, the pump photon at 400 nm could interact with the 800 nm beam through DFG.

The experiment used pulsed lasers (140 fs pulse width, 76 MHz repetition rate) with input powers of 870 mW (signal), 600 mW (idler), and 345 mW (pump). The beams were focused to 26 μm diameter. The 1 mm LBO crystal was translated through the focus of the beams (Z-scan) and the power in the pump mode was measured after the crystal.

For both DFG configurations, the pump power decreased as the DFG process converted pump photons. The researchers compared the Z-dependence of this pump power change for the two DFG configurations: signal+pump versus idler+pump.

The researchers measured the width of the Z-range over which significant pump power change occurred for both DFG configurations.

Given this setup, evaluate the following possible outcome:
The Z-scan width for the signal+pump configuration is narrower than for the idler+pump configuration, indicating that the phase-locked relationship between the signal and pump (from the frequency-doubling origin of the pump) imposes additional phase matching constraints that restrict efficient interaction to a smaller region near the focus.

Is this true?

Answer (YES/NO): NO